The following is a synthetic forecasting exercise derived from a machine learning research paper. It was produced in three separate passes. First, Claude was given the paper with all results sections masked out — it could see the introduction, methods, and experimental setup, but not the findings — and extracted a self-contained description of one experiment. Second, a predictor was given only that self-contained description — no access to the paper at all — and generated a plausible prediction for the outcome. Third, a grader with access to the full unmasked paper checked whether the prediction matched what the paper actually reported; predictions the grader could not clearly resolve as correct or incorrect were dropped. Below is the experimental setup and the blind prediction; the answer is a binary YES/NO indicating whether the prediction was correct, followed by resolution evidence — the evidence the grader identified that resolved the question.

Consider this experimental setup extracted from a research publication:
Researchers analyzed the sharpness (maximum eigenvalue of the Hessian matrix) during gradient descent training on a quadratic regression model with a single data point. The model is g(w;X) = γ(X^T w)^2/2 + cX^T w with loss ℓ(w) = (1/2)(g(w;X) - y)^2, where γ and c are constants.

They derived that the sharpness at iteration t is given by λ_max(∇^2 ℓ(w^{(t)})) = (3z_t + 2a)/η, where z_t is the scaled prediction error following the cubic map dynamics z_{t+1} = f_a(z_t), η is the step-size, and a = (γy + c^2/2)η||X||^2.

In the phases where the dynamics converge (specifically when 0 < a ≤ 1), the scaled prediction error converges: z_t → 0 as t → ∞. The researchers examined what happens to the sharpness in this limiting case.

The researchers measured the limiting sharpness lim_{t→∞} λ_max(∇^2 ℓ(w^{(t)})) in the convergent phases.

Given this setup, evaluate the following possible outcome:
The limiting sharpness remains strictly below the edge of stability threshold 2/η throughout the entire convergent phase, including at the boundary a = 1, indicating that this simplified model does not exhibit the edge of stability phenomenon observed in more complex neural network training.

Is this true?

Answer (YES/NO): NO